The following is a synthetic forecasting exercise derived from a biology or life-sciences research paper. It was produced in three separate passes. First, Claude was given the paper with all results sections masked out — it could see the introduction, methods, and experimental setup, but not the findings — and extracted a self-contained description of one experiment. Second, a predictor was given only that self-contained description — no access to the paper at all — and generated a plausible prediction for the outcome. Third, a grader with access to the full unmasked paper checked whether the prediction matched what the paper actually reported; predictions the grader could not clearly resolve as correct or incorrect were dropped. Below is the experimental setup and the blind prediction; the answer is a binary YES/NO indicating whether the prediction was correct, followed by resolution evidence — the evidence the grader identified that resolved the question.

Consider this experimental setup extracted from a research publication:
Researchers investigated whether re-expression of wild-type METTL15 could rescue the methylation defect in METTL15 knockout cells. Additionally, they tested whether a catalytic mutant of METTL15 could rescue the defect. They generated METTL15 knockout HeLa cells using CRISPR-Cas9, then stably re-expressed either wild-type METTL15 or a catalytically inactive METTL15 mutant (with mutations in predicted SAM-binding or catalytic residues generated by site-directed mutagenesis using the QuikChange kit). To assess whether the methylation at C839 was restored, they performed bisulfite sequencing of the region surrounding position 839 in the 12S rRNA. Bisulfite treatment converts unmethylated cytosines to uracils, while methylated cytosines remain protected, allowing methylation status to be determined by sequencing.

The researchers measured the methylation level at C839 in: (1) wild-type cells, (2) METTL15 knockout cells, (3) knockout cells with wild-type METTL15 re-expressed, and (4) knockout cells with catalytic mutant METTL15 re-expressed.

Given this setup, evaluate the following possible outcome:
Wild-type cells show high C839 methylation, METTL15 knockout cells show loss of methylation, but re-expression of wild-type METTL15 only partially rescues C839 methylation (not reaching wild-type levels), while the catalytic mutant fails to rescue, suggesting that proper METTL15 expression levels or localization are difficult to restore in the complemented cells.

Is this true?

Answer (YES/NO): NO